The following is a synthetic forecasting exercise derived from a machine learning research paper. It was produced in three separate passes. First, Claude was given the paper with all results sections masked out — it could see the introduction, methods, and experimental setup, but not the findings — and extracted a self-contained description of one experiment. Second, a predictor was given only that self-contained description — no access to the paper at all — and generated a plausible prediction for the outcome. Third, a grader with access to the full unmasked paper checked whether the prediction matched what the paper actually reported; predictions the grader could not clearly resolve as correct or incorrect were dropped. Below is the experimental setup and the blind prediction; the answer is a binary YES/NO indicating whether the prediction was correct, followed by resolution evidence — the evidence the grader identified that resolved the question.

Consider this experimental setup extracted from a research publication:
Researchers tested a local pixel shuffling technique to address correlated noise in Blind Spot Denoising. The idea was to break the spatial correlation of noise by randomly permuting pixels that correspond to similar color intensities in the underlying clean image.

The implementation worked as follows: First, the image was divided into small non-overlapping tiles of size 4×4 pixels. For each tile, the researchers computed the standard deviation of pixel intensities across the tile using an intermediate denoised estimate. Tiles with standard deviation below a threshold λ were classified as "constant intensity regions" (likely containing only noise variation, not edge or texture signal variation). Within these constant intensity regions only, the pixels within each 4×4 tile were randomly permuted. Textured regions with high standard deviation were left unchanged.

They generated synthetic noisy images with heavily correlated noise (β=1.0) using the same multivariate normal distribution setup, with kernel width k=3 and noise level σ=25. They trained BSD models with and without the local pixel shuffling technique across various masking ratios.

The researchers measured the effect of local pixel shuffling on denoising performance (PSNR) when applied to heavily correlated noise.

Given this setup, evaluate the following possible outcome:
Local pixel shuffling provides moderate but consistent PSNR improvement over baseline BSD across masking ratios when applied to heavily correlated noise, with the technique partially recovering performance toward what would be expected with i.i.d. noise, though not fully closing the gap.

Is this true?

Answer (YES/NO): YES